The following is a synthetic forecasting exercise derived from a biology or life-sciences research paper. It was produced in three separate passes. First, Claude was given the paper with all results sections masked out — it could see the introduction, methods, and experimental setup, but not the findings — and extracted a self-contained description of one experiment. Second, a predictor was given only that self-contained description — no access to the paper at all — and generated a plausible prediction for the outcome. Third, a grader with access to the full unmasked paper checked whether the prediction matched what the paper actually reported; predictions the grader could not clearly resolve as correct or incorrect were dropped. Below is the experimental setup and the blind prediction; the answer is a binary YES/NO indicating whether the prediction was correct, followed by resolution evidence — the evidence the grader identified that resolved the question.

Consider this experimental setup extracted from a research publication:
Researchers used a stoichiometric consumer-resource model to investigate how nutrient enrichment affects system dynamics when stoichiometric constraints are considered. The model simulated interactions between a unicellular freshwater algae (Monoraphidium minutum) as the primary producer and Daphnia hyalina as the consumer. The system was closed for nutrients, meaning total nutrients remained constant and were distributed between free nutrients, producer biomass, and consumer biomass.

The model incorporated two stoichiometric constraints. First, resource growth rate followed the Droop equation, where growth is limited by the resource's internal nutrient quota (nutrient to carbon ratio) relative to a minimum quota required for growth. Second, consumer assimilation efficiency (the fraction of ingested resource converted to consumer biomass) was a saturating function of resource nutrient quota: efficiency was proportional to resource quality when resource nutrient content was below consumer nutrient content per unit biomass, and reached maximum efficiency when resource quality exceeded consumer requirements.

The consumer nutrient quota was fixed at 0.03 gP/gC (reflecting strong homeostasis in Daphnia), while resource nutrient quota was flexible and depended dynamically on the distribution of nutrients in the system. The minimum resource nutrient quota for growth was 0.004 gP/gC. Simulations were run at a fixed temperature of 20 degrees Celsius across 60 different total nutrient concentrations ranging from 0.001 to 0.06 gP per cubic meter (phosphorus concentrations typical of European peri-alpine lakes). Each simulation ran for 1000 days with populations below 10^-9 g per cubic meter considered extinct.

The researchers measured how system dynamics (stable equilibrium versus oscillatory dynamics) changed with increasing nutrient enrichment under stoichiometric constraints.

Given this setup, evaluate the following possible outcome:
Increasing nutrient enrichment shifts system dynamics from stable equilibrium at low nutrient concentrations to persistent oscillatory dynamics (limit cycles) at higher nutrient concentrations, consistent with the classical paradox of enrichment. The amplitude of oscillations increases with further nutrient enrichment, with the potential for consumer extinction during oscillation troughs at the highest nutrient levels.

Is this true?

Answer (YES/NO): NO